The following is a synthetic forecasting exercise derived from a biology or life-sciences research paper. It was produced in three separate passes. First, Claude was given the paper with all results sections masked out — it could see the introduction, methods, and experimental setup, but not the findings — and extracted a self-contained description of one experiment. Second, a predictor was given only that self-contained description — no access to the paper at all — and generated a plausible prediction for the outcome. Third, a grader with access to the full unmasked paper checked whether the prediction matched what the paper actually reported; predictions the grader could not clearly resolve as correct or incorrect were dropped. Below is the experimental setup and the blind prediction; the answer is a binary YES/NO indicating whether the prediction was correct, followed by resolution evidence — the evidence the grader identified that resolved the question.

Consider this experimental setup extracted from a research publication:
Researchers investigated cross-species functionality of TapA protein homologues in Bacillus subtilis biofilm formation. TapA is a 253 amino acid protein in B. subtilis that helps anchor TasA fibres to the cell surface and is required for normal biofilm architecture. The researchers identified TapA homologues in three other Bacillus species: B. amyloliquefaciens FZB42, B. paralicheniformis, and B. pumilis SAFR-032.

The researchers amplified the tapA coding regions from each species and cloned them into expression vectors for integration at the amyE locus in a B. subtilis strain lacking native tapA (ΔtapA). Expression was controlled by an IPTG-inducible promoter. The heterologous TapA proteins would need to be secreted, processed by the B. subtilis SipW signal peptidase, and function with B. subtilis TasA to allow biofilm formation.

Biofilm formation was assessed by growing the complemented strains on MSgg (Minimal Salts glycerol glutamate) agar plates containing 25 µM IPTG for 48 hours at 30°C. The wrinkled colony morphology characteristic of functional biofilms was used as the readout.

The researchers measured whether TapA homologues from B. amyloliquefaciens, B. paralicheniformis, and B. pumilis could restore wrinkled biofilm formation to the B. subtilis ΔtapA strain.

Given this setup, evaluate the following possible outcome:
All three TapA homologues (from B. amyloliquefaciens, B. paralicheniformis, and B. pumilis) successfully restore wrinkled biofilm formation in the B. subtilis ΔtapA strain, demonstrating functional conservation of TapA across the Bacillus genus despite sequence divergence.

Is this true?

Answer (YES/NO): YES